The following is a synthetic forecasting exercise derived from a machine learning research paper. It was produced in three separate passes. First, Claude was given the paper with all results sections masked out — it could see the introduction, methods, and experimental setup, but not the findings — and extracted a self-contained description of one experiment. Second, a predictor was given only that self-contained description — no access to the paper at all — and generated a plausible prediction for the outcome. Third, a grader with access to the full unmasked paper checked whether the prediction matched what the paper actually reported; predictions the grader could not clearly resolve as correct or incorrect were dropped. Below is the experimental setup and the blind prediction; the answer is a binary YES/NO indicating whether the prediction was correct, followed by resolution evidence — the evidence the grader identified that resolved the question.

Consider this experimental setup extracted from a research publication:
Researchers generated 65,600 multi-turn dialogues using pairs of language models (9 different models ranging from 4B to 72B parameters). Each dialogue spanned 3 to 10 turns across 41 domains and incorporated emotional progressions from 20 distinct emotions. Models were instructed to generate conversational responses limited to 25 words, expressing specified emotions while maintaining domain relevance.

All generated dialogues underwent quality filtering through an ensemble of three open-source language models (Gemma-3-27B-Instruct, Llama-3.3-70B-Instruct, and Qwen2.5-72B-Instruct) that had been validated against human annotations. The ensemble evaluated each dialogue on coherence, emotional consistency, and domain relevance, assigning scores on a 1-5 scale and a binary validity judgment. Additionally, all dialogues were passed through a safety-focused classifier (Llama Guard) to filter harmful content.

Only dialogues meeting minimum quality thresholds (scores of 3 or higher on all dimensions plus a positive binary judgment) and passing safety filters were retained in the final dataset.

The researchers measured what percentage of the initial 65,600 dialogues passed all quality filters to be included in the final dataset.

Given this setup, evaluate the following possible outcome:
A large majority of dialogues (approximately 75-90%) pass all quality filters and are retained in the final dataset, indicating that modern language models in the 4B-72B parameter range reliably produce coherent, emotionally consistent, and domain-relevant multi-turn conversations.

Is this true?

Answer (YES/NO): NO